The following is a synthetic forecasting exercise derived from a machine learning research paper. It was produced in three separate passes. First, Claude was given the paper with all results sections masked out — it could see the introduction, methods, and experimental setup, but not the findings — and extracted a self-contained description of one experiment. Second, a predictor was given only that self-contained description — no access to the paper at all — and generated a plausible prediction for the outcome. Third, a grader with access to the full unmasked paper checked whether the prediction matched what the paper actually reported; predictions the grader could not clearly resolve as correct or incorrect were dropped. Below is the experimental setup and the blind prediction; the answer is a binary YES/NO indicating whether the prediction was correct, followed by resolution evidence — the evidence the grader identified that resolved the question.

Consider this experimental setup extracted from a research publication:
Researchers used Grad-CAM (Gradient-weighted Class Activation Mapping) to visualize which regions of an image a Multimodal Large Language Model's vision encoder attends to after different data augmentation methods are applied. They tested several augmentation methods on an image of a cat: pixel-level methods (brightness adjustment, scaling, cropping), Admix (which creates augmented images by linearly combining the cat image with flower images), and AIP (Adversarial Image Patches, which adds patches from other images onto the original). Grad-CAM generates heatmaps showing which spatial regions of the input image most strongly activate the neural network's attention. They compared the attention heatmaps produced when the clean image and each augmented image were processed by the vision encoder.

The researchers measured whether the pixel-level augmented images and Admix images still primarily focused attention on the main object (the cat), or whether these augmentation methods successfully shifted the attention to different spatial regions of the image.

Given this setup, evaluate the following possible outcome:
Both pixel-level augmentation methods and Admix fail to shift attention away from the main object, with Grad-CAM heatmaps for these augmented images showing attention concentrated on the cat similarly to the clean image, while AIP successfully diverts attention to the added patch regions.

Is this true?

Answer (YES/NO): NO